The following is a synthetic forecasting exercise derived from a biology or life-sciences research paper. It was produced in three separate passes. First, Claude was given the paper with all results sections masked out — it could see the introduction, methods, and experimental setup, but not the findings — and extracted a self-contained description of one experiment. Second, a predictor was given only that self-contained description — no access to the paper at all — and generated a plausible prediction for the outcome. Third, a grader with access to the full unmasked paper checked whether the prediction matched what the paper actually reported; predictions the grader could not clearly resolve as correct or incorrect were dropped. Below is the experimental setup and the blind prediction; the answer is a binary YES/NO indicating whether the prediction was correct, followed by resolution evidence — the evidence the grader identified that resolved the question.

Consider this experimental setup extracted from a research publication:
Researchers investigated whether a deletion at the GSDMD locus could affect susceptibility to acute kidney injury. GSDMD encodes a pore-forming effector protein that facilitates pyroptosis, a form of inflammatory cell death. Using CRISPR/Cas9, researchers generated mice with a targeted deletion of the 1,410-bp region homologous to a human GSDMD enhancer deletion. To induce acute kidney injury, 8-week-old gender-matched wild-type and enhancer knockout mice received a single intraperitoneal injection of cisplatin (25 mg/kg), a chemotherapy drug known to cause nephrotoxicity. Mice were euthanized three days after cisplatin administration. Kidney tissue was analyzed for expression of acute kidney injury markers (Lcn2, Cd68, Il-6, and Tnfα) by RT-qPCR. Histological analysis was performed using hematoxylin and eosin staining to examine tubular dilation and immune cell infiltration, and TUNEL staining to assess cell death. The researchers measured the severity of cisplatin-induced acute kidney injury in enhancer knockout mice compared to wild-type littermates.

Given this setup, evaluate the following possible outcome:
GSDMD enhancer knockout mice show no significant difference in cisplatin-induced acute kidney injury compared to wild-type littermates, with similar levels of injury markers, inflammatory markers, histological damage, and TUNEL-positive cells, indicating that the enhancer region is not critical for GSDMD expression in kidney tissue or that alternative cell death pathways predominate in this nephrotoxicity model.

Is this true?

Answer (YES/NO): NO